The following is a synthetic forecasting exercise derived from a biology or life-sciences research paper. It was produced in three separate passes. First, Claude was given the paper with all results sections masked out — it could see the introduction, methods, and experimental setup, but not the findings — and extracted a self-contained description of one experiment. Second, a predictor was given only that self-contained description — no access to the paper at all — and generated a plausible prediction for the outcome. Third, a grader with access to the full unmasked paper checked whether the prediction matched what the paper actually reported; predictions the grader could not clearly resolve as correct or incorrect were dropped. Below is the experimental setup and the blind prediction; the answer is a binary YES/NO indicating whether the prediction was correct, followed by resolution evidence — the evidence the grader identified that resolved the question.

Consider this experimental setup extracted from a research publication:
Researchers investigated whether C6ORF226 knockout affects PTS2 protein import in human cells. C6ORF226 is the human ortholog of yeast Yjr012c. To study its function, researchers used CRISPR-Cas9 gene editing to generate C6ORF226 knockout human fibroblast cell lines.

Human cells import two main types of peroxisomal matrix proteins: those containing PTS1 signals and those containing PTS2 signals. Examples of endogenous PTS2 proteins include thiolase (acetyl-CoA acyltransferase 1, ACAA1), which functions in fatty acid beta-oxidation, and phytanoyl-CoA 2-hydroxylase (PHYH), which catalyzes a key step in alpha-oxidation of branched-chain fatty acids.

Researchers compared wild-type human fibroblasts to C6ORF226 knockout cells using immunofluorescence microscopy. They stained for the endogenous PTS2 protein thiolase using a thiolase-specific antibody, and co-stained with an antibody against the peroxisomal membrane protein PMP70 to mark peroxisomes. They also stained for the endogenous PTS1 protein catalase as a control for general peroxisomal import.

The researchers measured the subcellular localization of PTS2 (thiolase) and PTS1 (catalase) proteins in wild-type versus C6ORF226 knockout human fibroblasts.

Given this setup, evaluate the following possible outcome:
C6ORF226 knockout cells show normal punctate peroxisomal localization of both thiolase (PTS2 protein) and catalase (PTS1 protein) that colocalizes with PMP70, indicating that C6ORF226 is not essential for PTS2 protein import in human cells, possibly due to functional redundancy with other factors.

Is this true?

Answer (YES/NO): NO